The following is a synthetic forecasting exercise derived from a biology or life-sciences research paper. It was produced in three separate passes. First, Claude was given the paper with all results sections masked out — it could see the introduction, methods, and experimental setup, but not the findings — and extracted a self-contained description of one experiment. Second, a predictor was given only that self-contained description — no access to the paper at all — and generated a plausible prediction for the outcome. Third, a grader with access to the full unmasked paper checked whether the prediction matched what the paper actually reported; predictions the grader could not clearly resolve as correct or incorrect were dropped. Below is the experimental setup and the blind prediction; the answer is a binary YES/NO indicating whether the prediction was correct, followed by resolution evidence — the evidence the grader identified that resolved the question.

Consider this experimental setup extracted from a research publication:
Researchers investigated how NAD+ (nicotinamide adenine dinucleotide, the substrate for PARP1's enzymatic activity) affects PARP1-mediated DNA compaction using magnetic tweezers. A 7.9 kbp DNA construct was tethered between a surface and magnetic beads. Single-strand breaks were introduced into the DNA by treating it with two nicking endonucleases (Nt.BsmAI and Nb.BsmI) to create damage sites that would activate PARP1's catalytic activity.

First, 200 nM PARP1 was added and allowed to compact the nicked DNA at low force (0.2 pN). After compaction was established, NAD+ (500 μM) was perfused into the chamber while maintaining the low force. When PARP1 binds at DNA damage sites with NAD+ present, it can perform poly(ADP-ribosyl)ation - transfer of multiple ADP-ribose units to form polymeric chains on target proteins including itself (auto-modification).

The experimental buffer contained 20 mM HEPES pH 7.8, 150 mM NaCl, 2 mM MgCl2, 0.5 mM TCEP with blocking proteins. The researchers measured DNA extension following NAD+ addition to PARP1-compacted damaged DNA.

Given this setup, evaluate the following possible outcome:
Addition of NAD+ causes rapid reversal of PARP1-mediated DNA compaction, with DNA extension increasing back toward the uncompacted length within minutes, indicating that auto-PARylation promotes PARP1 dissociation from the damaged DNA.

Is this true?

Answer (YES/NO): YES